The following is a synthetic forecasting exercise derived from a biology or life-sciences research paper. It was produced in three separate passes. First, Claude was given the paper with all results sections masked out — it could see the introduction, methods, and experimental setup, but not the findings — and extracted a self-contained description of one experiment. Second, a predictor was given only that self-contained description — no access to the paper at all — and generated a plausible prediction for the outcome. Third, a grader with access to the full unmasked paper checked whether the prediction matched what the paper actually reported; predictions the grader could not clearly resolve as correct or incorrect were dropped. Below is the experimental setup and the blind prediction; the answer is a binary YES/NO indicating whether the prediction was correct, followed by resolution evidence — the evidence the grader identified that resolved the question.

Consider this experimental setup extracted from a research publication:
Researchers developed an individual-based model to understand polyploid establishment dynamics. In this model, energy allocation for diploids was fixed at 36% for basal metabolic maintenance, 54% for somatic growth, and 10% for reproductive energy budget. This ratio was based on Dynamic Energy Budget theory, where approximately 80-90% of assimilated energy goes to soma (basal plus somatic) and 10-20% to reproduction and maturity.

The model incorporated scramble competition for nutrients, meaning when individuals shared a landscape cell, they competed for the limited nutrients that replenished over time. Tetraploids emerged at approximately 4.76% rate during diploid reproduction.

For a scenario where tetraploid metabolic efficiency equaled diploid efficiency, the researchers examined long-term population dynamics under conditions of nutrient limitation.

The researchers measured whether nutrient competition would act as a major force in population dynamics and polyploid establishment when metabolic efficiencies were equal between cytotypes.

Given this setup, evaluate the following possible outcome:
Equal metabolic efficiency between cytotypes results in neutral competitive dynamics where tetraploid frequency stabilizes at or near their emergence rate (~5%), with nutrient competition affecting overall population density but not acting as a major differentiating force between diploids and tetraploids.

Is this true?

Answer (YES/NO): NO